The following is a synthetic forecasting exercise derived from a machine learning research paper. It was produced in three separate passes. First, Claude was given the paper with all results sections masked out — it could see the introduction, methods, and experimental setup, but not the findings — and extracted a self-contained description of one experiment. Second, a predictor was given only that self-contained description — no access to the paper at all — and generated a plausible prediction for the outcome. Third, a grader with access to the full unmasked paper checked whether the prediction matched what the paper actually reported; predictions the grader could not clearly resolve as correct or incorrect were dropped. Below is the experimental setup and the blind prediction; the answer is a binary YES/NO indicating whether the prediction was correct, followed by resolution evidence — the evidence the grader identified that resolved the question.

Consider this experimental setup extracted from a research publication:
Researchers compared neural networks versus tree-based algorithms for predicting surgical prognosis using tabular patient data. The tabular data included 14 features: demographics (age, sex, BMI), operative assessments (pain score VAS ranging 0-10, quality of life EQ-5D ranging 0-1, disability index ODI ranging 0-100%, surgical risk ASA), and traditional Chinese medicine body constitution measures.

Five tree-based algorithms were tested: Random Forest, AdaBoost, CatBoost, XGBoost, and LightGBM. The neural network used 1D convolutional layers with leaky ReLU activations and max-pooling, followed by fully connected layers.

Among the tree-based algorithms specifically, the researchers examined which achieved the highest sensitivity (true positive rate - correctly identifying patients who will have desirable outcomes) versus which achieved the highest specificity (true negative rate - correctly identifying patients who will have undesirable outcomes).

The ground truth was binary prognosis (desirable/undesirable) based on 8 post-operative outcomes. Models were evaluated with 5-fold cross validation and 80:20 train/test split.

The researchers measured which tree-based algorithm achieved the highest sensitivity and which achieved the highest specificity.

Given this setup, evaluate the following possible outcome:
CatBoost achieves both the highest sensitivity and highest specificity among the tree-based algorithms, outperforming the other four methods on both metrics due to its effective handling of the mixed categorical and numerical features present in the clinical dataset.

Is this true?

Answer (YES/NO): NO